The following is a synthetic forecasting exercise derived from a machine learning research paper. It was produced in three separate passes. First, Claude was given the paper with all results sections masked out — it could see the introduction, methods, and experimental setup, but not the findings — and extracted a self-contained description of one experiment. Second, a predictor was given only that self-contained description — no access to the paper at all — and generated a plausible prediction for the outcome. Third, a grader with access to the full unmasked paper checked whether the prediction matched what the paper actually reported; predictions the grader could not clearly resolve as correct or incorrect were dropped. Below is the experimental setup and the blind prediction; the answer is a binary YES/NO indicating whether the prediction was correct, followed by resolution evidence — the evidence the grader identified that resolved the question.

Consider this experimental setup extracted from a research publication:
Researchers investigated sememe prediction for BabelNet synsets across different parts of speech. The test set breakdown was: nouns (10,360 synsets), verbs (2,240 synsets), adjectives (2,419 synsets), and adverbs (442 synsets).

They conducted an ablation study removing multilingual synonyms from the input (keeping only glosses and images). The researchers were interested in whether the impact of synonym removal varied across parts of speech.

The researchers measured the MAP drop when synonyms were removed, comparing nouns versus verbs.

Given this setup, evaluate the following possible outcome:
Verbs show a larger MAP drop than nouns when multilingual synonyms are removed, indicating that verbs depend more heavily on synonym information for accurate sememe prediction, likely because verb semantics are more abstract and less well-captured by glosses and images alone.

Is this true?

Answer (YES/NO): YES